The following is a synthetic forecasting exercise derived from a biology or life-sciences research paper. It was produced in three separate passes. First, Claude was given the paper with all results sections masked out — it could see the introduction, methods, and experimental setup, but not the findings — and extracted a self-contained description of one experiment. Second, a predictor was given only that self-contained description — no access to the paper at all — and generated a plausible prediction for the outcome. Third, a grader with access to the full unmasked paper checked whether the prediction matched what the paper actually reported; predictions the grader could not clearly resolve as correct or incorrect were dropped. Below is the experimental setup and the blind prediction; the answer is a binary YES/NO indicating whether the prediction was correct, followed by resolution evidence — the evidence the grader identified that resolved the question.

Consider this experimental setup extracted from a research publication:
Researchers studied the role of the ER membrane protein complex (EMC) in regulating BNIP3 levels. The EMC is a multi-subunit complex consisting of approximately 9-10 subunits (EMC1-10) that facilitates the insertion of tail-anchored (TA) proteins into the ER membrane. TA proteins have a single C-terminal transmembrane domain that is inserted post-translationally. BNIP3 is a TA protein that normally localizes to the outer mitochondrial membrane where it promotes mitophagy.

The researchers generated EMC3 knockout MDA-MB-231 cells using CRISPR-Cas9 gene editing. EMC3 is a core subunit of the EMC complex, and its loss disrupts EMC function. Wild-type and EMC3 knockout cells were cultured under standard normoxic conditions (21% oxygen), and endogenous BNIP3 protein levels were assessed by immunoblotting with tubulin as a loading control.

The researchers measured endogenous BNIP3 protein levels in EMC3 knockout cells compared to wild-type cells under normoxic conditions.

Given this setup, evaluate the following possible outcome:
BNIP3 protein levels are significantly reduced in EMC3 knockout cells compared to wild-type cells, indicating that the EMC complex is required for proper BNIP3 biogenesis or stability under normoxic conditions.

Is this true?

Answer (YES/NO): NO